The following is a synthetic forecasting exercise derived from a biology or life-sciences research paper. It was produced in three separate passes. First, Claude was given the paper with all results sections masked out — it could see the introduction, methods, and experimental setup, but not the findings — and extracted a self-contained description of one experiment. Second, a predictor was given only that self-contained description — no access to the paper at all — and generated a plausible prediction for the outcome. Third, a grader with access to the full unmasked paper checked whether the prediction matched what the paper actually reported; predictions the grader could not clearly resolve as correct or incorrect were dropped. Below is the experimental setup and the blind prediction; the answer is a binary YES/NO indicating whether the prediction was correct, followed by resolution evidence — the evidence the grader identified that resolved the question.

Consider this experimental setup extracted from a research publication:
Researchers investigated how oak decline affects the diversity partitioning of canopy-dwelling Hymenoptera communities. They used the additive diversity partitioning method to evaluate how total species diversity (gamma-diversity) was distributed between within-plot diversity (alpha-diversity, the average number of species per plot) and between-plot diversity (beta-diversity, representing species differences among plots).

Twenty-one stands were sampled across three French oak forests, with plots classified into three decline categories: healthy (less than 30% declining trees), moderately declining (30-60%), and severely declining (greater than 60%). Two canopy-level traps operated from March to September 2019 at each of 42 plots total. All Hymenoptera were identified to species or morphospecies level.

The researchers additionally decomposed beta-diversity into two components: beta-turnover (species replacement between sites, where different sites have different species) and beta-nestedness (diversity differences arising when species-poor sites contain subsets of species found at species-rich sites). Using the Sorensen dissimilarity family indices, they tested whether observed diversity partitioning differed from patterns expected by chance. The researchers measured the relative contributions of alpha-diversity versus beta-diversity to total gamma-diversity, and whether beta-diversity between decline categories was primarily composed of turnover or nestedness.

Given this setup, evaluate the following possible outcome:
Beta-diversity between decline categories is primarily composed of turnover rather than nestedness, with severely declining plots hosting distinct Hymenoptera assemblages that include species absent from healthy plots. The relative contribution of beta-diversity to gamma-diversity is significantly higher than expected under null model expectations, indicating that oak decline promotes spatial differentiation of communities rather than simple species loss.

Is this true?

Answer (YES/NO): YES